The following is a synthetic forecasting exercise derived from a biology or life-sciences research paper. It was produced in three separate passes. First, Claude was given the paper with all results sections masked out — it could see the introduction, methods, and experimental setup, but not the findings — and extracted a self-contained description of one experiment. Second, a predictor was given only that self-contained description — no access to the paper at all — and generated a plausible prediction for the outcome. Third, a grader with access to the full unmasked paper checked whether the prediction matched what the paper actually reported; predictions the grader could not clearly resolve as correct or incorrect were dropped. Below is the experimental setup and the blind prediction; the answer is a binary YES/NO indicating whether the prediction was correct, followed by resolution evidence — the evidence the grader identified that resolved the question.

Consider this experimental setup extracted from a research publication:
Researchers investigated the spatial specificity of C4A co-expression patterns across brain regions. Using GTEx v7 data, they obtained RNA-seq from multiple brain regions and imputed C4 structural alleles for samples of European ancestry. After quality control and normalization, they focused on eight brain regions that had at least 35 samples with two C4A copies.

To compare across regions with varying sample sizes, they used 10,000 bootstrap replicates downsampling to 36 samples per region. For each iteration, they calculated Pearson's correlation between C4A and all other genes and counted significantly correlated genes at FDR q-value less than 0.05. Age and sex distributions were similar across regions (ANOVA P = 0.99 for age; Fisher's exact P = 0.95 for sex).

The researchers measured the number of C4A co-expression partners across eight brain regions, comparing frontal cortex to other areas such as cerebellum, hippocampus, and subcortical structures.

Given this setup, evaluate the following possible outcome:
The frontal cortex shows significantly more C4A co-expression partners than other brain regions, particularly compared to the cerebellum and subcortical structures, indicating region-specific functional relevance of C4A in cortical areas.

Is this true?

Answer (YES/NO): YES